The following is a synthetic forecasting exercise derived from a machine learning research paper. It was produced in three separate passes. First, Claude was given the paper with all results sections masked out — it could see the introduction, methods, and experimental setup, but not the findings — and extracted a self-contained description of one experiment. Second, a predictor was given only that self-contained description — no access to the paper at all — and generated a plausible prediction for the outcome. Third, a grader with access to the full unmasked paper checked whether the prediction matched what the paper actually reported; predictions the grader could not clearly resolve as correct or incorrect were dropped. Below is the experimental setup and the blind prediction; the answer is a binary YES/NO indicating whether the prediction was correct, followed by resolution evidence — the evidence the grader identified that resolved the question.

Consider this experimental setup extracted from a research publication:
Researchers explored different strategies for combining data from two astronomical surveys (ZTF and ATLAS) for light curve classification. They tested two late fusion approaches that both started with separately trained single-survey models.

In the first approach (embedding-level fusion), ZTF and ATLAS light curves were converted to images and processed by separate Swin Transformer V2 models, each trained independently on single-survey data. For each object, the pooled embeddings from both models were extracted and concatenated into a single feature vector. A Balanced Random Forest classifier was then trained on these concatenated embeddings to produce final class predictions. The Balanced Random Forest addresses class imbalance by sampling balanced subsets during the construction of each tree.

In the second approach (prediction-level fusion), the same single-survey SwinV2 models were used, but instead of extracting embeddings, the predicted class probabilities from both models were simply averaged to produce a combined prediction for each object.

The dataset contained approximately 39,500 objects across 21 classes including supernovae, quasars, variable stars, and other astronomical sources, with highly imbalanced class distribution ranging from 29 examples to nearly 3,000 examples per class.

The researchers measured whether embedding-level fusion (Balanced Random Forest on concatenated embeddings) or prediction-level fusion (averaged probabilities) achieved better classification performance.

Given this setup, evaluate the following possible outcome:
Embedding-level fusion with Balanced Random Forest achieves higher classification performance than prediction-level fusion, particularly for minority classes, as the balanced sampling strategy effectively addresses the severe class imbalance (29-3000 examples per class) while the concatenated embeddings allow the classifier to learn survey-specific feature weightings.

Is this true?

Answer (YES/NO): NO